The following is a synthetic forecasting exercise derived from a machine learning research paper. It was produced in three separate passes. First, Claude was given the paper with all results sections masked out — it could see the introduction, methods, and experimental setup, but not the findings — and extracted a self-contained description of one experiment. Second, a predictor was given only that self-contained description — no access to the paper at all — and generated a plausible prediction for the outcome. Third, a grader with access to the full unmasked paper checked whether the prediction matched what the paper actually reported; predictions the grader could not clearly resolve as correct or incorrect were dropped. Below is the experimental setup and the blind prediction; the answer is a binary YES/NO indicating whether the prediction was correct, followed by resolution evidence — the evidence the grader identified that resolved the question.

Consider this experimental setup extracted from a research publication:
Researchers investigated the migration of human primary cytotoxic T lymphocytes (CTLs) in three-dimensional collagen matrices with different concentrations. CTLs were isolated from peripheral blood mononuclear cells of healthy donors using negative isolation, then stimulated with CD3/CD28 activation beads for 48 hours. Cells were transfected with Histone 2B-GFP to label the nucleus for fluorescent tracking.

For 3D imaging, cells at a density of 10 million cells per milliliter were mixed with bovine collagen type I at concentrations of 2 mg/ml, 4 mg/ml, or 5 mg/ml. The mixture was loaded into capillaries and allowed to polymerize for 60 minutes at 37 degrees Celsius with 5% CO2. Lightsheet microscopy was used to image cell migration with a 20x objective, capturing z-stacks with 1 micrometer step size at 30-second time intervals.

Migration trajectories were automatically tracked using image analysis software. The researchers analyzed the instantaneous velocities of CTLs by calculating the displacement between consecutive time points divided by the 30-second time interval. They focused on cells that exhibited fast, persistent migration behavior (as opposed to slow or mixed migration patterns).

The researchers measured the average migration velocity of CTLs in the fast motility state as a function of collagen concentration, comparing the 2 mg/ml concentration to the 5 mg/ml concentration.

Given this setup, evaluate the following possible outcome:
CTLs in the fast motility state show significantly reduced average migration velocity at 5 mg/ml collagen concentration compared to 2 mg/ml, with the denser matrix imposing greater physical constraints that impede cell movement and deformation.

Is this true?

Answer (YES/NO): YES